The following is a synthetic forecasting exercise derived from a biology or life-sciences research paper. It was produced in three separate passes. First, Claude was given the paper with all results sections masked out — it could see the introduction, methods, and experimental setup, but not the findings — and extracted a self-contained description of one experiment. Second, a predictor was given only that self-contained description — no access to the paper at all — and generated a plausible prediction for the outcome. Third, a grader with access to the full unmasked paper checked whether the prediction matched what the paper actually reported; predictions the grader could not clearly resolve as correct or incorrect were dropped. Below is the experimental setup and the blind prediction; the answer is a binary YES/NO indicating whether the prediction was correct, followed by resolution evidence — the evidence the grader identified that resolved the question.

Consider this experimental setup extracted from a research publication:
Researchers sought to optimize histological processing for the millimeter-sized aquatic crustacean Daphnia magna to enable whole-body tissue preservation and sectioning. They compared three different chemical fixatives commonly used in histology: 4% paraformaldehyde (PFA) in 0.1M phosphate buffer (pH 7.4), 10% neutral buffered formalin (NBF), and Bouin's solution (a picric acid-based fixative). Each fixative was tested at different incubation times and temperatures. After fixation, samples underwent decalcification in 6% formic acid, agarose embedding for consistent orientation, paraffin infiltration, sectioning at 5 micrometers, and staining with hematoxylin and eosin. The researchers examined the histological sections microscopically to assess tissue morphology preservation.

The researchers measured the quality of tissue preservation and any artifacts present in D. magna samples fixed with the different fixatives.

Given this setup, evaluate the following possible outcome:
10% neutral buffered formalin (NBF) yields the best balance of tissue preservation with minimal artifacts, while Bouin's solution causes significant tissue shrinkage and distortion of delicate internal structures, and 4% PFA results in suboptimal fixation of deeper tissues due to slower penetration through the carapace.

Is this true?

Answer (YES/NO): NO